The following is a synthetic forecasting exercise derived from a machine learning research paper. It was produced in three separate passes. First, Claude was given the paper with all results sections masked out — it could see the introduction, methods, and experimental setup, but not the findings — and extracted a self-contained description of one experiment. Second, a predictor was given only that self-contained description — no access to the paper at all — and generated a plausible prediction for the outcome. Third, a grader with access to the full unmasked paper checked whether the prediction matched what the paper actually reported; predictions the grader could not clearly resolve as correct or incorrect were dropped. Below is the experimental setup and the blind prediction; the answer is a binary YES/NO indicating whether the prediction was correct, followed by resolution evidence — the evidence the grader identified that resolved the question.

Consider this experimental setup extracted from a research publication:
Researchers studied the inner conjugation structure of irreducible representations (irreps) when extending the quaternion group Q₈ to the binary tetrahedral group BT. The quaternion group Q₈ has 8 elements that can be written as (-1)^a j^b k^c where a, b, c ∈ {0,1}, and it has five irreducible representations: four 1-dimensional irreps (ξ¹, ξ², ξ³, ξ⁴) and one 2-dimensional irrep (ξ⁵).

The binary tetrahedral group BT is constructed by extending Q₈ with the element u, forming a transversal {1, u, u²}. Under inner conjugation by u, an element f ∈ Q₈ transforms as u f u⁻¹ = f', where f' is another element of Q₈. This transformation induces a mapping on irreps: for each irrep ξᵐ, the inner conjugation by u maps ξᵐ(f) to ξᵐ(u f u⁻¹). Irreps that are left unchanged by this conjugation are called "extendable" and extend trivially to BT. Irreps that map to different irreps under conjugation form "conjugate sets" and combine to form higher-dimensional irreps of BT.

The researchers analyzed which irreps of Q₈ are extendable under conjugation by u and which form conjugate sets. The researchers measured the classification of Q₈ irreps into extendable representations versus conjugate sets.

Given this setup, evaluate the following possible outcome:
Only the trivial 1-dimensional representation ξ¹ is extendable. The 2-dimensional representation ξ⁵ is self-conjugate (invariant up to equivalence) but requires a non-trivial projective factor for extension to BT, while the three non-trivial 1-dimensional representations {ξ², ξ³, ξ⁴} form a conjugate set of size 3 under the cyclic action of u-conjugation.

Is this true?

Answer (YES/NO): NO